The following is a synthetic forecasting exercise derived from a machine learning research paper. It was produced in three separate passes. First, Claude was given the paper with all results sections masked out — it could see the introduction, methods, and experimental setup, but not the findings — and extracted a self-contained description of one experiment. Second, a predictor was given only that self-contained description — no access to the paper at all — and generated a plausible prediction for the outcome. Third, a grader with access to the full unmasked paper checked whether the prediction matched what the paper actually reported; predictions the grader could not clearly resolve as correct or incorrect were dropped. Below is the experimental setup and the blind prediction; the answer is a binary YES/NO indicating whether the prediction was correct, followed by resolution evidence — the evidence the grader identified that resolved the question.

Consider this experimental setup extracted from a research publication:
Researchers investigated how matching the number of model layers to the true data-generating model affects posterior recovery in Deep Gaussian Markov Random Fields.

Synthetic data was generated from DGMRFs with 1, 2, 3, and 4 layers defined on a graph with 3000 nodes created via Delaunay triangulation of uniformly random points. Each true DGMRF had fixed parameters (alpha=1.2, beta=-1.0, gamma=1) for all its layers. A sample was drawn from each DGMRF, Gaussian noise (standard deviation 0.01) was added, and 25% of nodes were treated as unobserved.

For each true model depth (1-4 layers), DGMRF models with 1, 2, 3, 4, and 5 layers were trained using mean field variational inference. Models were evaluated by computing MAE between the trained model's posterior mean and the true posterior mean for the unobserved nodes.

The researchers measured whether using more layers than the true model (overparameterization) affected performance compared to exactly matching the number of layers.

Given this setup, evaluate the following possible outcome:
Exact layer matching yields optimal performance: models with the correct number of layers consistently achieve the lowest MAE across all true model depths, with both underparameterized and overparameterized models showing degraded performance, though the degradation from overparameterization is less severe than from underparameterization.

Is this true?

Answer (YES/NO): NO